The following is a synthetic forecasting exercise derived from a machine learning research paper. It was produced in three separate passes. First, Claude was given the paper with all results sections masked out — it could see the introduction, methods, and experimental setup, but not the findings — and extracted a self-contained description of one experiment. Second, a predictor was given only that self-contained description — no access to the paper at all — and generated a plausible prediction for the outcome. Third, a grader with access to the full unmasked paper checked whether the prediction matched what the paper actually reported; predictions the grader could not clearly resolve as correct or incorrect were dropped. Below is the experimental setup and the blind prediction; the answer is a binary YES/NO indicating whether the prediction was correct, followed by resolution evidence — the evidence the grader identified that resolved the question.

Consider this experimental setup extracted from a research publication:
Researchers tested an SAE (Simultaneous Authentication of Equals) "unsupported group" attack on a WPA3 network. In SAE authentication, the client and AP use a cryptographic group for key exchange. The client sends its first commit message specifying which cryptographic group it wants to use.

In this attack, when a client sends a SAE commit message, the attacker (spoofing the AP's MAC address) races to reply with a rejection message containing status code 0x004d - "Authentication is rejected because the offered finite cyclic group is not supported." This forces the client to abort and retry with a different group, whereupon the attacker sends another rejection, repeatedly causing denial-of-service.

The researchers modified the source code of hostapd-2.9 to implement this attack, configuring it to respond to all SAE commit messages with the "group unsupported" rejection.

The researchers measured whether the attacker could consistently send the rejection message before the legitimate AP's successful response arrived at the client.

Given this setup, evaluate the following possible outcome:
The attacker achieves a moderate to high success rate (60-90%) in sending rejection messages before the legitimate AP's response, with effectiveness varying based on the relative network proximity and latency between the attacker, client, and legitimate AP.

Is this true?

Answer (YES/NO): NO